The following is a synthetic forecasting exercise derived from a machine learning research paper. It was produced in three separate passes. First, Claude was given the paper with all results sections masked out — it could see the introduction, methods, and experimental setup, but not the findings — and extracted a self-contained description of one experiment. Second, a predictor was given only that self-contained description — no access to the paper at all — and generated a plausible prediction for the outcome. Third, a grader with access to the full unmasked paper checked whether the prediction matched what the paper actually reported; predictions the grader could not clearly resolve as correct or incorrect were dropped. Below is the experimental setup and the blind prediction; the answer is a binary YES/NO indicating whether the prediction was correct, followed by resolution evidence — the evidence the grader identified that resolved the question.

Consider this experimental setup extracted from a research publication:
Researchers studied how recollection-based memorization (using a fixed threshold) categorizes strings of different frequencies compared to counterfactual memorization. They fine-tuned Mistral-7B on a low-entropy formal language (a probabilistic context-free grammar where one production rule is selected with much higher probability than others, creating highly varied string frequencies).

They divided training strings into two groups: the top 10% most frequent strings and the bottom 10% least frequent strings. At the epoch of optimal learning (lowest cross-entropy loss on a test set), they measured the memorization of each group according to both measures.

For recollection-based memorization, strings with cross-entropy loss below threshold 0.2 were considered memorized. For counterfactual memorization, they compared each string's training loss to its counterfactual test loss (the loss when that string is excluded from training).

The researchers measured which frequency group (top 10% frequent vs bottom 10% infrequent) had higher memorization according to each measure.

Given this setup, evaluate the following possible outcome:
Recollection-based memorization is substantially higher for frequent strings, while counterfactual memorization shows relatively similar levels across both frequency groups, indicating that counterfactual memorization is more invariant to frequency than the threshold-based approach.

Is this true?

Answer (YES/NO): YES